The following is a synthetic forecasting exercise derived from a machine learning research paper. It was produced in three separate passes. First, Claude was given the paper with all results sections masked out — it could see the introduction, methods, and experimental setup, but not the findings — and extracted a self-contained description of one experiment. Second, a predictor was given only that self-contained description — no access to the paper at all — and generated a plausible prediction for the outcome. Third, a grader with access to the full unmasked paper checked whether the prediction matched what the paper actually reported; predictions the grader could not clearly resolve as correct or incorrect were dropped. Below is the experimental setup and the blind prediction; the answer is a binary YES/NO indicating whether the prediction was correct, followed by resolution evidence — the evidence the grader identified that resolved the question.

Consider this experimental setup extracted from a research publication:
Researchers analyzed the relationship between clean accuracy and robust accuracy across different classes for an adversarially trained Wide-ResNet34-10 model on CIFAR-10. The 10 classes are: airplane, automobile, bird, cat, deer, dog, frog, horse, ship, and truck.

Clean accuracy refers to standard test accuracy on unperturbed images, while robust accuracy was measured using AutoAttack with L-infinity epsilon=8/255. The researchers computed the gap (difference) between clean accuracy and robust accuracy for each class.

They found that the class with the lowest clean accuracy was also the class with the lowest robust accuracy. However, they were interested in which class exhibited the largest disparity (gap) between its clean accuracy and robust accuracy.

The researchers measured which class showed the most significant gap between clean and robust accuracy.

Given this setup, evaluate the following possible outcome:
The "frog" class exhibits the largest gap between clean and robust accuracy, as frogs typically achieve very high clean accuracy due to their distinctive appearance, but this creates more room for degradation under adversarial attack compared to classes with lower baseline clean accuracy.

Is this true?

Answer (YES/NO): NO